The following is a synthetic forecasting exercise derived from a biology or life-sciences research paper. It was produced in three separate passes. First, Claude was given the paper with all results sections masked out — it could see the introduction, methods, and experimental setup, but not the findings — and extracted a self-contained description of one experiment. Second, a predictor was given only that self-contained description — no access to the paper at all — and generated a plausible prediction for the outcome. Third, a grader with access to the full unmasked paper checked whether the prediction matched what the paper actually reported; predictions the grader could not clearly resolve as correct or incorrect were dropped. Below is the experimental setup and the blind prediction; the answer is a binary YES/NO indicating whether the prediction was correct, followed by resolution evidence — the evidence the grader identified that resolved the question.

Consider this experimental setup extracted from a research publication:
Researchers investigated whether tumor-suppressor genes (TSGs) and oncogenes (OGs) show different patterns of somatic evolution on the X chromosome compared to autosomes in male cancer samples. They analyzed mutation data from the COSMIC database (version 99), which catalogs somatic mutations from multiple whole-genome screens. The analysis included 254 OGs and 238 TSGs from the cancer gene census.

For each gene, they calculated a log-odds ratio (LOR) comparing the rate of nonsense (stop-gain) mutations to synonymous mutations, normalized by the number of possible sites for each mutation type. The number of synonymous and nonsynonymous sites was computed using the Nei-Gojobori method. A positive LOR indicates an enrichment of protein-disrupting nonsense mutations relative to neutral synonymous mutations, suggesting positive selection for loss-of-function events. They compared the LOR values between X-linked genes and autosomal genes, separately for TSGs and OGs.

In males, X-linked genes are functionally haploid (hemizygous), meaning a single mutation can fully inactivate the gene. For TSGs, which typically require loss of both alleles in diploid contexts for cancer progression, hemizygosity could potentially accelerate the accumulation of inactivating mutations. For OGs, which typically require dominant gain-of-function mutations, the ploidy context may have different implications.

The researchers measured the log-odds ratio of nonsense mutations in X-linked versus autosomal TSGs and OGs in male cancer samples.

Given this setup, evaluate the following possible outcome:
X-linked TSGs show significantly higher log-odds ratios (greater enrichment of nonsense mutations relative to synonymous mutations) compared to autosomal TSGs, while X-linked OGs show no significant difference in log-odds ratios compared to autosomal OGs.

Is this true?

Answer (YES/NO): NO